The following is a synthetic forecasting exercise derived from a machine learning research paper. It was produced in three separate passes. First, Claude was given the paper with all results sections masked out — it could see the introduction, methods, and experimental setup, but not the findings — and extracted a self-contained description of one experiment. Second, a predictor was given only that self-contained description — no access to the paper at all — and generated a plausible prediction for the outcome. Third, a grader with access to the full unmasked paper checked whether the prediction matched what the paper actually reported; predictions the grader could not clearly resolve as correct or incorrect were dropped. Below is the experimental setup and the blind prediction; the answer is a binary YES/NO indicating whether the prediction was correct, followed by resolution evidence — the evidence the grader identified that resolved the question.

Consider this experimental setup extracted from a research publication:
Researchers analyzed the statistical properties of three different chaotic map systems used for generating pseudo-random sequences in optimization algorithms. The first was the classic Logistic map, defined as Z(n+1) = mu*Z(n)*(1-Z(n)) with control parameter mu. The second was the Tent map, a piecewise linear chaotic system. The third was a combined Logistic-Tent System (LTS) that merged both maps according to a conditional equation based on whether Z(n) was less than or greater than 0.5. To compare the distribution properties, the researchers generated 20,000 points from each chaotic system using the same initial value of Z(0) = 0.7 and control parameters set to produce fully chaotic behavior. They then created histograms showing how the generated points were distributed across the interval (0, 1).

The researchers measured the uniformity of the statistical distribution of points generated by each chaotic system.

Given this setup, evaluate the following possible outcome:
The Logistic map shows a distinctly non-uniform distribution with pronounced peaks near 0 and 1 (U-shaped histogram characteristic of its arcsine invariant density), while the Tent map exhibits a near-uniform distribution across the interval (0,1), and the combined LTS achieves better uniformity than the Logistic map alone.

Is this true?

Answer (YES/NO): NO